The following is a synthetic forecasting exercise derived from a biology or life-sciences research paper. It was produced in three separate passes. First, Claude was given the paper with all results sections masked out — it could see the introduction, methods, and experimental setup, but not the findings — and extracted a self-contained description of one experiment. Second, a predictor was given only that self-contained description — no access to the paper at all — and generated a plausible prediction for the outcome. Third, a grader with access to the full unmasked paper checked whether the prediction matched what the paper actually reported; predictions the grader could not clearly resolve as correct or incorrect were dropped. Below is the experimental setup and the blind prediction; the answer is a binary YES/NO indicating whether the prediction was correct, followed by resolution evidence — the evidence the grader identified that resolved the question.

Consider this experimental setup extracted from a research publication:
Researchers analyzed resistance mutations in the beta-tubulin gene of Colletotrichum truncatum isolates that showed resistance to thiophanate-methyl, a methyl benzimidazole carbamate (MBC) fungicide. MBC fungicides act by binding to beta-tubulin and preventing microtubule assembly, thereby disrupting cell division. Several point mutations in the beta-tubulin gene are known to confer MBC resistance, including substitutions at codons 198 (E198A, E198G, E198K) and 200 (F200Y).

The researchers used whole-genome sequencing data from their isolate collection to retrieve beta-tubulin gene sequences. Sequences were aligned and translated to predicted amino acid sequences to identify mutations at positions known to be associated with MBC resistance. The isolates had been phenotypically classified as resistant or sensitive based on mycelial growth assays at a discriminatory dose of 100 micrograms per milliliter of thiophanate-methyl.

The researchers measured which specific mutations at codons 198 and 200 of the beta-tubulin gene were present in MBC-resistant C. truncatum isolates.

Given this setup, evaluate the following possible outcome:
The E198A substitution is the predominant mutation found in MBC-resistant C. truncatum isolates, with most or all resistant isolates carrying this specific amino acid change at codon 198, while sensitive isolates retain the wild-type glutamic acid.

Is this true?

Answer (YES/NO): YES